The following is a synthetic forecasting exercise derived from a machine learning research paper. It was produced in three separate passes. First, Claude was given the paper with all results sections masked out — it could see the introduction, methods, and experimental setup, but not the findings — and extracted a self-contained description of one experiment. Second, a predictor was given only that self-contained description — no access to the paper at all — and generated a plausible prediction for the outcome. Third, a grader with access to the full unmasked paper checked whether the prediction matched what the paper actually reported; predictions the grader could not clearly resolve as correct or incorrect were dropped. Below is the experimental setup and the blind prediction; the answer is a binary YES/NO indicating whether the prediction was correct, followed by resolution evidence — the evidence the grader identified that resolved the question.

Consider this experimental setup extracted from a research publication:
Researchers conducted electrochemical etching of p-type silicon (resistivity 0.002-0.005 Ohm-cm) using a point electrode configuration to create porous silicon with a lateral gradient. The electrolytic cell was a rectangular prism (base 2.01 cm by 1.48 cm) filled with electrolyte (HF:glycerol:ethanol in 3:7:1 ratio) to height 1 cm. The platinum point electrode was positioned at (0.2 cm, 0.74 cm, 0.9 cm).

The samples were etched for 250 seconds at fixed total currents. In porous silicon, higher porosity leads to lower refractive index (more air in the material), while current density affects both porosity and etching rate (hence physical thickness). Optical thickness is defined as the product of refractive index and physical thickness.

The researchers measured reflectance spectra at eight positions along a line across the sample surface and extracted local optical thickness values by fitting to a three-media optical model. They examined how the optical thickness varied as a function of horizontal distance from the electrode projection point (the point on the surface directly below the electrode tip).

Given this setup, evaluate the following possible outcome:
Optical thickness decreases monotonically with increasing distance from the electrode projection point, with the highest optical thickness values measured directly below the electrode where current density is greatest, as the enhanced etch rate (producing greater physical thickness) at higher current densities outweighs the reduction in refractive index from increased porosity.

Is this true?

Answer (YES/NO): YES